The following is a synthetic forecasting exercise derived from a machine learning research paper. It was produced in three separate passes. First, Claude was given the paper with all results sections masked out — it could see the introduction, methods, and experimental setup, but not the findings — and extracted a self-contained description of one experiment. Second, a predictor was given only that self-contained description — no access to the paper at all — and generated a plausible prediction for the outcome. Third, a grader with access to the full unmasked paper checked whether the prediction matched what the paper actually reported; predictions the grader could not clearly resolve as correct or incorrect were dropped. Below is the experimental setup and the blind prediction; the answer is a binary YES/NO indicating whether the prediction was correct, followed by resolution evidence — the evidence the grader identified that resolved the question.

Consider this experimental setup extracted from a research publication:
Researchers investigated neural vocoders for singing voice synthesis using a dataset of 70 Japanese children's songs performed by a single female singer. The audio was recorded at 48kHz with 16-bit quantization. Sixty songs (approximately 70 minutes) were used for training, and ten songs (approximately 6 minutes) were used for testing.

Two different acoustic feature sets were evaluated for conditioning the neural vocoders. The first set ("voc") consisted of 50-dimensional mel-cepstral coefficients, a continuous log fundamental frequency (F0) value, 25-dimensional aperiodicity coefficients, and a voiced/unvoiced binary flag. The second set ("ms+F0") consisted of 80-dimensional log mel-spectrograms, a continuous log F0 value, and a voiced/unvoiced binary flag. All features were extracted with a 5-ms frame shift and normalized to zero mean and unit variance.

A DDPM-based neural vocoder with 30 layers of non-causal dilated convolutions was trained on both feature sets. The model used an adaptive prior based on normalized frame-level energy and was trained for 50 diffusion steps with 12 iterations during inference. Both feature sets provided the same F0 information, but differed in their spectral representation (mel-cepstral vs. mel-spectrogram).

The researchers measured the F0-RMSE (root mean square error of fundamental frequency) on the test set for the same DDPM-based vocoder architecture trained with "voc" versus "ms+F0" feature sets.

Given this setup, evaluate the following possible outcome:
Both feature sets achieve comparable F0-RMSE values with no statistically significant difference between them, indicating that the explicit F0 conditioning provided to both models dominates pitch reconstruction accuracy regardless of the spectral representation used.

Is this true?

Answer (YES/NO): NO